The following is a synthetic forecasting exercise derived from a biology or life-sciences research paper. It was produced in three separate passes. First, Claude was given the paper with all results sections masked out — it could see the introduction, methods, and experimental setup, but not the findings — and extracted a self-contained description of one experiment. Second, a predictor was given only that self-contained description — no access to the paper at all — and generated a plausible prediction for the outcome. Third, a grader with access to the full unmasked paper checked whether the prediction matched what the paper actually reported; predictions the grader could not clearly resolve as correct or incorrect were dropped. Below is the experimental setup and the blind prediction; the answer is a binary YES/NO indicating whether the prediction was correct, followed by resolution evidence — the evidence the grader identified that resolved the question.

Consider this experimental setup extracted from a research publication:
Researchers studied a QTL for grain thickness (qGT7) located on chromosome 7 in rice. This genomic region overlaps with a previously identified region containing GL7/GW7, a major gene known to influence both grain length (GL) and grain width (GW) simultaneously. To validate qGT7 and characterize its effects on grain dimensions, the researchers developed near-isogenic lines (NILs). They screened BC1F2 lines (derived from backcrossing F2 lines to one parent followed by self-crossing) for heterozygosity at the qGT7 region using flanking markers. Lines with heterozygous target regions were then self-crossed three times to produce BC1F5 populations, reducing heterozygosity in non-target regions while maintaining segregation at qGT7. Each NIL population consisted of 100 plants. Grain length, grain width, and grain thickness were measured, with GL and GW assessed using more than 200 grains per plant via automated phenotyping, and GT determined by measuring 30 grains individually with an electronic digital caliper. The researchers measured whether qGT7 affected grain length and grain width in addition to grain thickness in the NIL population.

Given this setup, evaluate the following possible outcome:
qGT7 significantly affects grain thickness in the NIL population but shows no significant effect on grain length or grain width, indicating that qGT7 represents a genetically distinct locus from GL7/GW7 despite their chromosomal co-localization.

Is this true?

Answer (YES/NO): YES